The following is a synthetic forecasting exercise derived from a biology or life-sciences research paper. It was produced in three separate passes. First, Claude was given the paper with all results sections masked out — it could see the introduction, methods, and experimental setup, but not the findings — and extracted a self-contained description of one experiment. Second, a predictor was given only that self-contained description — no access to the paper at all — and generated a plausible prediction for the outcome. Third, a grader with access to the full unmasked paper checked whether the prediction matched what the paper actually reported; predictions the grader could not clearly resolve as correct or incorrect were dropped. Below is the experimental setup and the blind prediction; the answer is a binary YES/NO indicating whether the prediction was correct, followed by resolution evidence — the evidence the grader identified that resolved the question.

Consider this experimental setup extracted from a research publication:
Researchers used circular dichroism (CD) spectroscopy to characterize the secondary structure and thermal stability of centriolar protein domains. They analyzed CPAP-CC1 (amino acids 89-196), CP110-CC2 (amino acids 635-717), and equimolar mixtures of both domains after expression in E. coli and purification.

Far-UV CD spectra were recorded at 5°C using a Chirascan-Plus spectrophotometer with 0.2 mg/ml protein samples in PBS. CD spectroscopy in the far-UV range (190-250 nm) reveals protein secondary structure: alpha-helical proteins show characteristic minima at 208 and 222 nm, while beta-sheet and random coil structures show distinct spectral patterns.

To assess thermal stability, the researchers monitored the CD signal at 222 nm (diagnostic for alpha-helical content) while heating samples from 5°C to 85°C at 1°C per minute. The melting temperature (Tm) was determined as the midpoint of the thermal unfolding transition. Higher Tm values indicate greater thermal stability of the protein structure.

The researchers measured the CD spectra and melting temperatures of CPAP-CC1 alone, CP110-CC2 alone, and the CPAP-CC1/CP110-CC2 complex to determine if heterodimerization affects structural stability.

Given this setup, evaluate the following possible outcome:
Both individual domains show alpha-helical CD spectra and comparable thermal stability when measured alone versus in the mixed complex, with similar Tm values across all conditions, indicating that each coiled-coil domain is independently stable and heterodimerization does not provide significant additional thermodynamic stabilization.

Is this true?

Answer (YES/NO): NO